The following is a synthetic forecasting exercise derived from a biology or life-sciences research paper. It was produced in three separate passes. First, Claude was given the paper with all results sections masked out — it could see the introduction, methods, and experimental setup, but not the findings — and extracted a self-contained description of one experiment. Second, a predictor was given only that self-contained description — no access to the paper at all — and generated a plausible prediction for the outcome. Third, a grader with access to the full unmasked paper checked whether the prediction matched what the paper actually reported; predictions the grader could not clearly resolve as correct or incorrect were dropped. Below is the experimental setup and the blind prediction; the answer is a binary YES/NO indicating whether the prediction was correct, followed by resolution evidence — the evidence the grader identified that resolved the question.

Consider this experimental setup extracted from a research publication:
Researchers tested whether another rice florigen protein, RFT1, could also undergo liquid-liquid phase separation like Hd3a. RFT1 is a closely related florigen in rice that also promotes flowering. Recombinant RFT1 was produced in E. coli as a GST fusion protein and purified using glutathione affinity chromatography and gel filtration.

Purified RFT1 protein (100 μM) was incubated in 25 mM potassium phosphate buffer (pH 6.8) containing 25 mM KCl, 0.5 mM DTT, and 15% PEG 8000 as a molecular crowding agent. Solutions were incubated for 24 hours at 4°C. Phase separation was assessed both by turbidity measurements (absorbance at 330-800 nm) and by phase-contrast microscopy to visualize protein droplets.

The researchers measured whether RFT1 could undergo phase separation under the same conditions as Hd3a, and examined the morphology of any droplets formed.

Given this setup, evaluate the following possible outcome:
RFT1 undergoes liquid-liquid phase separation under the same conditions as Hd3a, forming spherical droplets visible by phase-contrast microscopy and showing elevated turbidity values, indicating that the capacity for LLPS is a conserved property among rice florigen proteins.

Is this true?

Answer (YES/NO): YES